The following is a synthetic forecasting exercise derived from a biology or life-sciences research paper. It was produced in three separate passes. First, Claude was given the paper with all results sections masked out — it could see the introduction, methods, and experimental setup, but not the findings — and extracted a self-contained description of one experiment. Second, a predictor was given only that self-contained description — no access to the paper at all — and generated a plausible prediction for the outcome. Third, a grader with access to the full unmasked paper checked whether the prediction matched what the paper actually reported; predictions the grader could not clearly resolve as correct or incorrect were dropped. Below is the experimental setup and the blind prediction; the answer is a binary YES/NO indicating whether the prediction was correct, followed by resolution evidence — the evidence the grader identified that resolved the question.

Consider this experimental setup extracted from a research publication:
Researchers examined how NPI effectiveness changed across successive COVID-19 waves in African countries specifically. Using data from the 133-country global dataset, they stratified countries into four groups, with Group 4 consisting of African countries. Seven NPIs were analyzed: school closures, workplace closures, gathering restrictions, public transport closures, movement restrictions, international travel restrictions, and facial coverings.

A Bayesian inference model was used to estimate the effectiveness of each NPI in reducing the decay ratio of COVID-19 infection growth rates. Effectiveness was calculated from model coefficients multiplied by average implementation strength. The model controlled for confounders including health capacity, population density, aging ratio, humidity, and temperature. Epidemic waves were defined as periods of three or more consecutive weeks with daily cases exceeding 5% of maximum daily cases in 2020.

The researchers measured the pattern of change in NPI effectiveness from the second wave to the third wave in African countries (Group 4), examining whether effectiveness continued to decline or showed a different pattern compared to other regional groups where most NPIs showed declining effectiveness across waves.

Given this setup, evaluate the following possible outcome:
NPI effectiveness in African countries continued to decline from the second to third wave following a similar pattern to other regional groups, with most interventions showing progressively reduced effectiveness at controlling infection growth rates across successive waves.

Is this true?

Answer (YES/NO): NO